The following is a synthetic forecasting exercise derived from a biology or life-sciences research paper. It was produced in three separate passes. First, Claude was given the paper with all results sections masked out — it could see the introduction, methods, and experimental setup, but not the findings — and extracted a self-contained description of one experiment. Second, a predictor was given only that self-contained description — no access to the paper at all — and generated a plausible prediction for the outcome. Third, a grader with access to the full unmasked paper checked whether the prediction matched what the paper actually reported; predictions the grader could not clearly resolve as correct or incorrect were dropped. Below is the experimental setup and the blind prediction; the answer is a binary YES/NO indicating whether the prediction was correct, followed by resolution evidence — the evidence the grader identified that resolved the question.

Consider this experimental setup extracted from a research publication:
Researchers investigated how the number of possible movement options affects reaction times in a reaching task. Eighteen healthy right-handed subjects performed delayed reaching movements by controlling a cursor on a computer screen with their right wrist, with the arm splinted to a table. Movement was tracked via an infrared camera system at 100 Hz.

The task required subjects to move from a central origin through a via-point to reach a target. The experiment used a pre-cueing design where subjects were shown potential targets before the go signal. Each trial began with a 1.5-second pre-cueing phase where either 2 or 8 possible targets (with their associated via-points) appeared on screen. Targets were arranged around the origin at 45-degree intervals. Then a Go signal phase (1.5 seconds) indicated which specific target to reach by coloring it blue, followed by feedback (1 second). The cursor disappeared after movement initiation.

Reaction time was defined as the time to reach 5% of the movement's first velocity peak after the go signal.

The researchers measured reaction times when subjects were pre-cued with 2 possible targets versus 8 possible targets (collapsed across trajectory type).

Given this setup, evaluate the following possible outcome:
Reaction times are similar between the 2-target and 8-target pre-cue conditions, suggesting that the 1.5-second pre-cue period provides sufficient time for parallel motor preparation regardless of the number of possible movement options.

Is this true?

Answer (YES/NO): NO